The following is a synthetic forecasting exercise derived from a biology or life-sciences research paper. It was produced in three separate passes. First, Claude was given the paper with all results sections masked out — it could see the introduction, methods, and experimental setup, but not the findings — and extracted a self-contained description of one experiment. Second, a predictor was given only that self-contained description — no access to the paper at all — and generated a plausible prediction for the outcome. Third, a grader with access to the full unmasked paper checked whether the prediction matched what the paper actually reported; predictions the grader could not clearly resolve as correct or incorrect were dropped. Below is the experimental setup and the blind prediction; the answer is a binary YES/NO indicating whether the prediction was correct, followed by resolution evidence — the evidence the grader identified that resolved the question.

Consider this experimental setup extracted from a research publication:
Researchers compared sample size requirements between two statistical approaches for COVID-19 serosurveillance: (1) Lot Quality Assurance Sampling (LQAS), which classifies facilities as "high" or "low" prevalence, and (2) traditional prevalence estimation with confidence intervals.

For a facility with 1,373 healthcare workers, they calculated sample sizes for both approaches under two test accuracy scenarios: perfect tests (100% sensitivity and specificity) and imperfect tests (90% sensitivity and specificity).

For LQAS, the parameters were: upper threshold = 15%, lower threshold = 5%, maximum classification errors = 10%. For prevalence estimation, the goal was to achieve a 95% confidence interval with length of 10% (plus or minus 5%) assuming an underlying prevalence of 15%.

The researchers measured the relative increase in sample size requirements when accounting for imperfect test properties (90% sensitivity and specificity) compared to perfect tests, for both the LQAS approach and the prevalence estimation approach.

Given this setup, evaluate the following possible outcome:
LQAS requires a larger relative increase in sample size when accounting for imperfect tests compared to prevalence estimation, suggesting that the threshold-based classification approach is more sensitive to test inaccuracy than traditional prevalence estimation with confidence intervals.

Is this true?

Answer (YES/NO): YES